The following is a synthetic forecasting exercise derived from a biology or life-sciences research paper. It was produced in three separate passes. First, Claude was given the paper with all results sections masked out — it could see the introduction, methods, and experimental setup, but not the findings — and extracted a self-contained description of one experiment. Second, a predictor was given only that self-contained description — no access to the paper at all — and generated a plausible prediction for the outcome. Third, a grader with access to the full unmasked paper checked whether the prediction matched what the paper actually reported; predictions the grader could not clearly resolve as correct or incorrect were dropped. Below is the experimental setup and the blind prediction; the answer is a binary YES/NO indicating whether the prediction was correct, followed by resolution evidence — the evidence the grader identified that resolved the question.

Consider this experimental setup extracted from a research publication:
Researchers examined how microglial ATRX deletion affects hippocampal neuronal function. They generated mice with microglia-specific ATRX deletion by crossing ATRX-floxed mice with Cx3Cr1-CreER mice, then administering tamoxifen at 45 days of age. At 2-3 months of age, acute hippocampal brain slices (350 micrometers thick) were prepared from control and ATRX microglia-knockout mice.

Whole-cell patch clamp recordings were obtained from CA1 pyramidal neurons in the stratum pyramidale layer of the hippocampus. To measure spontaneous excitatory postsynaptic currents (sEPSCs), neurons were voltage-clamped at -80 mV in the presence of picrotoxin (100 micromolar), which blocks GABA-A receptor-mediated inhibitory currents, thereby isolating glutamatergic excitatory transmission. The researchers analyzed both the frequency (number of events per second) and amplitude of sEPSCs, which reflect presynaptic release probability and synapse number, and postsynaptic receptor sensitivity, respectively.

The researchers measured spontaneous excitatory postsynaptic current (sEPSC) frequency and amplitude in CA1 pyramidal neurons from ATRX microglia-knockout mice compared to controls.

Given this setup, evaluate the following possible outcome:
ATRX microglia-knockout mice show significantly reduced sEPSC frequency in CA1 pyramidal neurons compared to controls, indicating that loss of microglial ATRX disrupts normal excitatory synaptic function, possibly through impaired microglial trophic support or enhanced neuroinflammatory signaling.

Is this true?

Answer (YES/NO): NO